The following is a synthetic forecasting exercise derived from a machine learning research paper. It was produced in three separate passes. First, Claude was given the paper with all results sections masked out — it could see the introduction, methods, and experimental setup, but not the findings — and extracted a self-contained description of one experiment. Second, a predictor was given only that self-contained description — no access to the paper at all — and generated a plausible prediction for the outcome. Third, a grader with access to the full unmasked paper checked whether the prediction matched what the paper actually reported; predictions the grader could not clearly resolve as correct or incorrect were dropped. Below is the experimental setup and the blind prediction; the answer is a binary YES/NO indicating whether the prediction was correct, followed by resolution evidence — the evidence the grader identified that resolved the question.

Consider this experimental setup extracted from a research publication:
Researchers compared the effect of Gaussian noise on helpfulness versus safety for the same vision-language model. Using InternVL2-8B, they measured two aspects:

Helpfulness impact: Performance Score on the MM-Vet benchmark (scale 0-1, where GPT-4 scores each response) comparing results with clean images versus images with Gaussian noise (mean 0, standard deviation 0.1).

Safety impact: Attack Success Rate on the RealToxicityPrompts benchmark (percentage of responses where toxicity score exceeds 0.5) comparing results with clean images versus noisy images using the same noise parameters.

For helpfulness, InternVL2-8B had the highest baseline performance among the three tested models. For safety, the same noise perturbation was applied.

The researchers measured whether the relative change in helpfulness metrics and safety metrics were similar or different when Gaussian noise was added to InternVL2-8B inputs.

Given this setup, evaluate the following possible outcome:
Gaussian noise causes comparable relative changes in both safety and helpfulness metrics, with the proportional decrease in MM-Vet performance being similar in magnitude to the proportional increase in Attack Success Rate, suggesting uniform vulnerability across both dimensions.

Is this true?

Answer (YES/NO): YES